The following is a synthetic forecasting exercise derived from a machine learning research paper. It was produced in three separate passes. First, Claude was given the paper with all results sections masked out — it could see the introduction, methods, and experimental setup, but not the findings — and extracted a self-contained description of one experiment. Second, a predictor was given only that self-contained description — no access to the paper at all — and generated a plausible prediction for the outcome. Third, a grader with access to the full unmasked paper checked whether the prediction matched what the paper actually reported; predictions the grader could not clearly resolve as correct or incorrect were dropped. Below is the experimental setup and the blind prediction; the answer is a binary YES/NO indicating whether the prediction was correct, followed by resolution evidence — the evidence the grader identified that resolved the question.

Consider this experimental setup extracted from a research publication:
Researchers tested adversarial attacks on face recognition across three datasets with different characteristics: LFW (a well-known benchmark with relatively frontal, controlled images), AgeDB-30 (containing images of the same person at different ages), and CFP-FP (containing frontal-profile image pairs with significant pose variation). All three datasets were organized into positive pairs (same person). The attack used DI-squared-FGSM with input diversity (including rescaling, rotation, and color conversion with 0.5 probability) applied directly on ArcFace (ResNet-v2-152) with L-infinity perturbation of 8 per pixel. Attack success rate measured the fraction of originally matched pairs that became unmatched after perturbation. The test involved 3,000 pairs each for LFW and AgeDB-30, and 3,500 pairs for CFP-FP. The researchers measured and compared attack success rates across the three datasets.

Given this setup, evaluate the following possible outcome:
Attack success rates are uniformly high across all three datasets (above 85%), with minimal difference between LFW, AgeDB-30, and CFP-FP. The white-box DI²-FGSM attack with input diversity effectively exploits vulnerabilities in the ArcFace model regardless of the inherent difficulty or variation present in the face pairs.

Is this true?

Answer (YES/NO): NO